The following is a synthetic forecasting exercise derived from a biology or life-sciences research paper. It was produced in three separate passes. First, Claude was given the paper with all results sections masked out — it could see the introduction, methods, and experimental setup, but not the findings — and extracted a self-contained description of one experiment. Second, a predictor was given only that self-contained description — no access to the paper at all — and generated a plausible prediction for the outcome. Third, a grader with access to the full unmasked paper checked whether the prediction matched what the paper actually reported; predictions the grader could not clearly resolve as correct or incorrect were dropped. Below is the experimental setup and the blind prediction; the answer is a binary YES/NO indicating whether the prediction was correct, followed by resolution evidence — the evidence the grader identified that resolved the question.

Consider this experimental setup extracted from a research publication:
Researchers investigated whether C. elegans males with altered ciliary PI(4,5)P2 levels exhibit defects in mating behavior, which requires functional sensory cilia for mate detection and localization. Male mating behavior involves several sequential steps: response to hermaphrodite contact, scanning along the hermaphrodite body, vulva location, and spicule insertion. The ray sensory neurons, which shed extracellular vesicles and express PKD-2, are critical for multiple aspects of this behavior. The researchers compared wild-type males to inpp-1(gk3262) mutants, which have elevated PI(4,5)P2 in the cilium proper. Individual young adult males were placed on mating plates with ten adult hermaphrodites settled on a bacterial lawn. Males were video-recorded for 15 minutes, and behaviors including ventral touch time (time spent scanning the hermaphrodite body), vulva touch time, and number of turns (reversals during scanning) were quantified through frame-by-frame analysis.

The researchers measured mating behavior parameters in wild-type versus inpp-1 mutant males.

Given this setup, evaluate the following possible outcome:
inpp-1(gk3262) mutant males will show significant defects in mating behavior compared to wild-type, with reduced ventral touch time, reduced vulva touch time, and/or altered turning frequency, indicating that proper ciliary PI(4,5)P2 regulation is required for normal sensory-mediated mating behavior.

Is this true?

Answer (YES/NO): NO